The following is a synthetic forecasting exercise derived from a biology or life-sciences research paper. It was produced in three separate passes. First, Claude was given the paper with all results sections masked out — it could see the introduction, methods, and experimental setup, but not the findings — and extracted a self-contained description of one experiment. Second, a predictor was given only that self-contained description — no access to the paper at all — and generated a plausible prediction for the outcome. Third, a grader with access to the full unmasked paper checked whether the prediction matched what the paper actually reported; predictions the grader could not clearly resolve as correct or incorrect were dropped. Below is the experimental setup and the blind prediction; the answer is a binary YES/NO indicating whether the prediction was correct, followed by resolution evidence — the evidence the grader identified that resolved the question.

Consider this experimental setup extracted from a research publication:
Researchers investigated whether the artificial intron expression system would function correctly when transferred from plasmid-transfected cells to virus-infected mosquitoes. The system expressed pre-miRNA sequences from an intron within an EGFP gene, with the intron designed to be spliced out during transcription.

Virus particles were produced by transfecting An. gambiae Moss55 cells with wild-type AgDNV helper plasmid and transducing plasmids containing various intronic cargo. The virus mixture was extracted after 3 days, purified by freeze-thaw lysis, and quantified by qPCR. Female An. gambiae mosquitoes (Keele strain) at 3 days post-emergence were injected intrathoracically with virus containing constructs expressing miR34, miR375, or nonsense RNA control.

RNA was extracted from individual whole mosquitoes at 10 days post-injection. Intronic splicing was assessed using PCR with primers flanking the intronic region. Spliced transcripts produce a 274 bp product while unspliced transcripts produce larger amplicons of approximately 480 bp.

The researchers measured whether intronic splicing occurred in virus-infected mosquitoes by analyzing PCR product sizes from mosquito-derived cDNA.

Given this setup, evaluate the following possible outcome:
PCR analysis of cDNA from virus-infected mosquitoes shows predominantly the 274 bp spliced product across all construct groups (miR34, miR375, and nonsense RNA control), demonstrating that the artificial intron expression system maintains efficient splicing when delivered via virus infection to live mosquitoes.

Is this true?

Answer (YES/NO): YES